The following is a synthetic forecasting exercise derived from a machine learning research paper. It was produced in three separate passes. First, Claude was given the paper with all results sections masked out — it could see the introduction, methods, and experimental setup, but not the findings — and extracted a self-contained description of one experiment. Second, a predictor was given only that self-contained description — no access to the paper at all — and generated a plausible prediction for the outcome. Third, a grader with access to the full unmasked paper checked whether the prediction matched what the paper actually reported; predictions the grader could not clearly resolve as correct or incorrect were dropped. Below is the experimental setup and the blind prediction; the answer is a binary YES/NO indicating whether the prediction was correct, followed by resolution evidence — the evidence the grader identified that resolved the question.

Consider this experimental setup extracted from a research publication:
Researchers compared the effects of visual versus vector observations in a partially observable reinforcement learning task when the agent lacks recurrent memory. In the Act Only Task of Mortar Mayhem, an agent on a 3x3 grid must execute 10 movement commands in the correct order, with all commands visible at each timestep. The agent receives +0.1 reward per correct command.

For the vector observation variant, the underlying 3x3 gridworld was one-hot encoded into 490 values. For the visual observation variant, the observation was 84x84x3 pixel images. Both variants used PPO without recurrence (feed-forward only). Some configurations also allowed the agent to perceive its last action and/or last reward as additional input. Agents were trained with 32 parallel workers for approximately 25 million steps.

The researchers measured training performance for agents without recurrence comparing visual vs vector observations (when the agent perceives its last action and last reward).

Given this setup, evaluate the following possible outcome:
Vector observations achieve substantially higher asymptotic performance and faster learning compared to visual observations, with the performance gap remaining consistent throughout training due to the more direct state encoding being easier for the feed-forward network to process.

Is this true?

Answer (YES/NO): NO